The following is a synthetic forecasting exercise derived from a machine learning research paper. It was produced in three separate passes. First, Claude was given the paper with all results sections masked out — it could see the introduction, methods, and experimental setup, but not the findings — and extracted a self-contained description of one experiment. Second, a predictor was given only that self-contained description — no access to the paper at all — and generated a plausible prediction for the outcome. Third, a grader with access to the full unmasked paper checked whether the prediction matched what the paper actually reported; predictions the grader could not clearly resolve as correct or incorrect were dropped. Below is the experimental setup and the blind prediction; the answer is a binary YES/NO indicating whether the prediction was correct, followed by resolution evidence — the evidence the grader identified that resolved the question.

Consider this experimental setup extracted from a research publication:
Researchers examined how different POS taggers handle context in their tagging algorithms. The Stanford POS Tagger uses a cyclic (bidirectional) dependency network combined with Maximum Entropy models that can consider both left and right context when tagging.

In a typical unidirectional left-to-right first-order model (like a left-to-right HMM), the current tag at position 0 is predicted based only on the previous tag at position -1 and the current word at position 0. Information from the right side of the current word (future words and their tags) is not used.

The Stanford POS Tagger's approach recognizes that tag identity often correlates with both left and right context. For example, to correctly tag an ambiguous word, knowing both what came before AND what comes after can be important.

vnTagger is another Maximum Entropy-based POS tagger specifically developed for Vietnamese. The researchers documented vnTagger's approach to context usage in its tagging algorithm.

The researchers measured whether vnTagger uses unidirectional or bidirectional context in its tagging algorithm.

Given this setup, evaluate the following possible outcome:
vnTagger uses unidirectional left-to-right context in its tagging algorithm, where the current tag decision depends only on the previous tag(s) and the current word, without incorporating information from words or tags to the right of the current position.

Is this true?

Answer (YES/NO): YES